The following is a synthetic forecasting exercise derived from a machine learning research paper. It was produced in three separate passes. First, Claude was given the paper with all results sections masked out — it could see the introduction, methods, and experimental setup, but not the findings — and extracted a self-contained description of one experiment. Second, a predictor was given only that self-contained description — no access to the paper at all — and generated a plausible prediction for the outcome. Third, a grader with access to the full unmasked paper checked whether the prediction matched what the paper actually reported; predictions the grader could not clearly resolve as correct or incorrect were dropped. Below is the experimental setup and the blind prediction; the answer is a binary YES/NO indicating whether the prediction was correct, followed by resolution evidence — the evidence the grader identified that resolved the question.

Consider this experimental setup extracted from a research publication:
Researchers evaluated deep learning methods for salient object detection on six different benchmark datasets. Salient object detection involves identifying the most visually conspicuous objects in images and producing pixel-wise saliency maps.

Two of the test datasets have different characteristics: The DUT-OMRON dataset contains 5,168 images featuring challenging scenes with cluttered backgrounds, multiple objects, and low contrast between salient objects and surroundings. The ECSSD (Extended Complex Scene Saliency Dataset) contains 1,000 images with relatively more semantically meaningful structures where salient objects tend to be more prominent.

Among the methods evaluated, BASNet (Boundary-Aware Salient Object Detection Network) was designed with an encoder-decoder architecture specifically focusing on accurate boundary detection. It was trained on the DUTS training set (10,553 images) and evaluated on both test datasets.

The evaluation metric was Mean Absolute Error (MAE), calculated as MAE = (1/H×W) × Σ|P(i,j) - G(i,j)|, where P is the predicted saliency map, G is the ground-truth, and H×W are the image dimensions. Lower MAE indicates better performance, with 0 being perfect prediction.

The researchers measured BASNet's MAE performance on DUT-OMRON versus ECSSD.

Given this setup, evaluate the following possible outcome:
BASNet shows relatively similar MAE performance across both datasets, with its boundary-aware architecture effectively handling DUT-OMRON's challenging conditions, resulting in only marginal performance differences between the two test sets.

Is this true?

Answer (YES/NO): NO